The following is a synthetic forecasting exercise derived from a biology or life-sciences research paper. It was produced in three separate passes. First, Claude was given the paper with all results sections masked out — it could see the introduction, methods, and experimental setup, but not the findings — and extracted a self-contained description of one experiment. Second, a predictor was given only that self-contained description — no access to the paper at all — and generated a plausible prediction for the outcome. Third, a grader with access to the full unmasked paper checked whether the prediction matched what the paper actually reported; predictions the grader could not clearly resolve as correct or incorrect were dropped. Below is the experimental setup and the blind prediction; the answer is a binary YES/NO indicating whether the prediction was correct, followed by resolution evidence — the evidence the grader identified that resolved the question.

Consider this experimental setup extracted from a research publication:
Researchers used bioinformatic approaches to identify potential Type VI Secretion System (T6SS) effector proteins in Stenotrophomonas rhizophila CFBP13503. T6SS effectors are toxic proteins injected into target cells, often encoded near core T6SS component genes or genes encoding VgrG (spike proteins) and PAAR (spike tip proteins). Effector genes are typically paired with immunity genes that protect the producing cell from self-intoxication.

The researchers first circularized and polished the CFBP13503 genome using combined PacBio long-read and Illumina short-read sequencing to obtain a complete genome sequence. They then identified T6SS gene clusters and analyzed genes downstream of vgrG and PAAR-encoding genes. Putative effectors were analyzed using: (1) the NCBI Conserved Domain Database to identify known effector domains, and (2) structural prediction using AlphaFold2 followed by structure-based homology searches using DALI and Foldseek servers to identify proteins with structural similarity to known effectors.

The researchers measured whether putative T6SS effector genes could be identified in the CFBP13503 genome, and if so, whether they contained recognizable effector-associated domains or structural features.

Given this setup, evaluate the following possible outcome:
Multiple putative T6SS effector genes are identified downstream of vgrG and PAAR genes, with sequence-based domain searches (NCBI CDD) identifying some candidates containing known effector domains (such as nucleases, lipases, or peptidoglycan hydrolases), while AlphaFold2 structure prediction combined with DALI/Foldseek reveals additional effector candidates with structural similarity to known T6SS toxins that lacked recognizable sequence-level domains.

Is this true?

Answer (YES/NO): NO